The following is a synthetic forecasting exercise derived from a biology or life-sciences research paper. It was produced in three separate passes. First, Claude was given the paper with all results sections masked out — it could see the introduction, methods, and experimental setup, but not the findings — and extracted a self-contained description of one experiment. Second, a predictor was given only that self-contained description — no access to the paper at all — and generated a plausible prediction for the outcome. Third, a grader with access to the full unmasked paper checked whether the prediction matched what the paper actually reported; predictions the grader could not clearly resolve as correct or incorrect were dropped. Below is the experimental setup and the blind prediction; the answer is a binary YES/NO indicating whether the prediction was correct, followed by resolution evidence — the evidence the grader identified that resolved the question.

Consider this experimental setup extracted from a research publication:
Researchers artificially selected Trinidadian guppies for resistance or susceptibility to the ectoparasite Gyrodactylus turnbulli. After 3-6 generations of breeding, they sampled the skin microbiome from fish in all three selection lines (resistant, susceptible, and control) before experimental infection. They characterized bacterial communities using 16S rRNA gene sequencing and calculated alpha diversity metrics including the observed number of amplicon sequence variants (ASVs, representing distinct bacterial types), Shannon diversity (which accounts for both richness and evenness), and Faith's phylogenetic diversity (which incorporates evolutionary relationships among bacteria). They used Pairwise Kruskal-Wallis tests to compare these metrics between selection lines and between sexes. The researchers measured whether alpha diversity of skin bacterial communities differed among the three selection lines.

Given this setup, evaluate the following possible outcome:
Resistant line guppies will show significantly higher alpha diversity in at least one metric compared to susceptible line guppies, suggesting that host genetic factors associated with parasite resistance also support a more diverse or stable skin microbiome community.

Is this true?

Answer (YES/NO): NO